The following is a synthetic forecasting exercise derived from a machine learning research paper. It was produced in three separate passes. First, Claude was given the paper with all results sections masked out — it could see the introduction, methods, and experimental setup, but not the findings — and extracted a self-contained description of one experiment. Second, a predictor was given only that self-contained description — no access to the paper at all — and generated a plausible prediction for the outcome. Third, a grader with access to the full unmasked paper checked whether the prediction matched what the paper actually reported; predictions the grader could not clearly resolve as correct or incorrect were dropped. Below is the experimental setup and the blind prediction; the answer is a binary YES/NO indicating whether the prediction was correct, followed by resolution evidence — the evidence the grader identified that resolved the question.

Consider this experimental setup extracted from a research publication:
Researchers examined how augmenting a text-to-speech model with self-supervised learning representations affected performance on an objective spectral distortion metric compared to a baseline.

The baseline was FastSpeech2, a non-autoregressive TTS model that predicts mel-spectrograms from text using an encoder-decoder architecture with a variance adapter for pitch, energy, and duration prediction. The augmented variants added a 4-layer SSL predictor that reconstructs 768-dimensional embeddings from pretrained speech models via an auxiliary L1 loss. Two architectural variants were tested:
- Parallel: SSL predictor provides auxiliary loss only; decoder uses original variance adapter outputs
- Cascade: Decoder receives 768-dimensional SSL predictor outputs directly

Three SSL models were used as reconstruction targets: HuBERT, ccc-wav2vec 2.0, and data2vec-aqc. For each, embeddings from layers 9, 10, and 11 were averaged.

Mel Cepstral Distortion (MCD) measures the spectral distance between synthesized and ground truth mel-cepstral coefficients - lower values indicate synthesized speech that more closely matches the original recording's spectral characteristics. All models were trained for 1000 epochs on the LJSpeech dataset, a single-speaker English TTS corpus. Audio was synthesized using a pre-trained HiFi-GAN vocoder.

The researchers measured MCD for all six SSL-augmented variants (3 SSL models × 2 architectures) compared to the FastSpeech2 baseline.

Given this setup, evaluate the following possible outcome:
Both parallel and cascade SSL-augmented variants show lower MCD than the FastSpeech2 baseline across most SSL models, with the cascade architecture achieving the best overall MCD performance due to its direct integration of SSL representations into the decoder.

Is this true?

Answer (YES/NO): NO